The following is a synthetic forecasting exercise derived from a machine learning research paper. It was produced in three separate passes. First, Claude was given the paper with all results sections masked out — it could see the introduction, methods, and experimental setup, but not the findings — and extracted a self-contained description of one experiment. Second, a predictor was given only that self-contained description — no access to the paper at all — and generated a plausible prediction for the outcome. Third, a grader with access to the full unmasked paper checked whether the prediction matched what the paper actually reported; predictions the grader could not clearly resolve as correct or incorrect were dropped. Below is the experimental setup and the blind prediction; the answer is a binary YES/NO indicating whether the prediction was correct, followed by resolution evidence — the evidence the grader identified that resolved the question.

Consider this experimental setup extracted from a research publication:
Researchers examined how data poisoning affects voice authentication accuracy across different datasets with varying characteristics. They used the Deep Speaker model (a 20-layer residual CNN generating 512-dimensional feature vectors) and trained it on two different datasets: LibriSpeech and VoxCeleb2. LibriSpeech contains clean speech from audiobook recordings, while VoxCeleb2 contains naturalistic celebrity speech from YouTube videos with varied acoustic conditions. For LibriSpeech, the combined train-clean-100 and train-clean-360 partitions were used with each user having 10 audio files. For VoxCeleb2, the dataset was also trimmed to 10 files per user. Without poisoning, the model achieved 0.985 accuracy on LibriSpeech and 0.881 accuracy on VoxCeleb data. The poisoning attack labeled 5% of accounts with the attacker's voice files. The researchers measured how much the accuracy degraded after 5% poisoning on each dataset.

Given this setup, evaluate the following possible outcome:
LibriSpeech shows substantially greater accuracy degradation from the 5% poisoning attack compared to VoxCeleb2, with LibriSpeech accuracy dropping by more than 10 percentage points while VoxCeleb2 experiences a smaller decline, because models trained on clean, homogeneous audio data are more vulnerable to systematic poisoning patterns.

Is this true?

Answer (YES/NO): NO